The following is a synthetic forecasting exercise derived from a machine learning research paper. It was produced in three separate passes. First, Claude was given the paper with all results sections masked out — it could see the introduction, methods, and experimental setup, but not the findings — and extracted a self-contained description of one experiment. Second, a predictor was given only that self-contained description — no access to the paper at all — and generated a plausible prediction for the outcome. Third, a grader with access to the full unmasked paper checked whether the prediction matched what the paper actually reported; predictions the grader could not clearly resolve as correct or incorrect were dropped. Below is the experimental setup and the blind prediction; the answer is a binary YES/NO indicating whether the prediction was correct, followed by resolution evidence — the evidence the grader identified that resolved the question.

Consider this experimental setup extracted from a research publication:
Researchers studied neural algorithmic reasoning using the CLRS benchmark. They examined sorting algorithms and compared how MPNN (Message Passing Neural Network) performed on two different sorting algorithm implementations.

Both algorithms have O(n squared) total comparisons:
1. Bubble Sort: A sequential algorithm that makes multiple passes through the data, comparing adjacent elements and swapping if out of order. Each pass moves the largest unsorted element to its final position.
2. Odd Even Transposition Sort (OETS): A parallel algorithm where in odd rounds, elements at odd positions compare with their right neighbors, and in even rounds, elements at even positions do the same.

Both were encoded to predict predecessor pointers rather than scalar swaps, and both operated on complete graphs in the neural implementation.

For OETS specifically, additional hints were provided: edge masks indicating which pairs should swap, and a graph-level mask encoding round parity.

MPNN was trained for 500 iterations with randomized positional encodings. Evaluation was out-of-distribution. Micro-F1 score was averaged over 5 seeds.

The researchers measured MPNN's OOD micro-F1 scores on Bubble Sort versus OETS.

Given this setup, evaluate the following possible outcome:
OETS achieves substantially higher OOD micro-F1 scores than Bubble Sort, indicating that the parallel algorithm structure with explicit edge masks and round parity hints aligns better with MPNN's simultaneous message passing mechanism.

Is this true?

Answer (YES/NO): NO